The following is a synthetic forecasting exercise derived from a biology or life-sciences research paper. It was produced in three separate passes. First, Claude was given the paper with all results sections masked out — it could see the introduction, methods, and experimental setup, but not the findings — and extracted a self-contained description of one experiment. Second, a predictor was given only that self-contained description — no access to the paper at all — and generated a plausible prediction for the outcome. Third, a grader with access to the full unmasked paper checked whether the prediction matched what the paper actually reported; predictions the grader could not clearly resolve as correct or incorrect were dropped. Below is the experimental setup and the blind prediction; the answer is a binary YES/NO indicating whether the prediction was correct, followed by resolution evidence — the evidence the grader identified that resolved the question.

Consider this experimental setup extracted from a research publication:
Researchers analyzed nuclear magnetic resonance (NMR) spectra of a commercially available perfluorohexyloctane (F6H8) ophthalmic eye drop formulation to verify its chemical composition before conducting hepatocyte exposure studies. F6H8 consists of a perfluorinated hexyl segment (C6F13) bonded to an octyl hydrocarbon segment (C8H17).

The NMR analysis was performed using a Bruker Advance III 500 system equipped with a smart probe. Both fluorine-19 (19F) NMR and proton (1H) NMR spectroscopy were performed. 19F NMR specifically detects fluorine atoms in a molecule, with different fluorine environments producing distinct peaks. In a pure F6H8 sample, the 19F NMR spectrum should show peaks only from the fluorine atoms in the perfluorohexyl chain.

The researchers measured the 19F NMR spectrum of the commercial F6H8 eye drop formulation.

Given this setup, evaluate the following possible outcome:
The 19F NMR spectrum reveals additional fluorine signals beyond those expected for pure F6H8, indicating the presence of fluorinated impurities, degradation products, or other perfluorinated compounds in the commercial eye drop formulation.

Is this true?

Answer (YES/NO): YES